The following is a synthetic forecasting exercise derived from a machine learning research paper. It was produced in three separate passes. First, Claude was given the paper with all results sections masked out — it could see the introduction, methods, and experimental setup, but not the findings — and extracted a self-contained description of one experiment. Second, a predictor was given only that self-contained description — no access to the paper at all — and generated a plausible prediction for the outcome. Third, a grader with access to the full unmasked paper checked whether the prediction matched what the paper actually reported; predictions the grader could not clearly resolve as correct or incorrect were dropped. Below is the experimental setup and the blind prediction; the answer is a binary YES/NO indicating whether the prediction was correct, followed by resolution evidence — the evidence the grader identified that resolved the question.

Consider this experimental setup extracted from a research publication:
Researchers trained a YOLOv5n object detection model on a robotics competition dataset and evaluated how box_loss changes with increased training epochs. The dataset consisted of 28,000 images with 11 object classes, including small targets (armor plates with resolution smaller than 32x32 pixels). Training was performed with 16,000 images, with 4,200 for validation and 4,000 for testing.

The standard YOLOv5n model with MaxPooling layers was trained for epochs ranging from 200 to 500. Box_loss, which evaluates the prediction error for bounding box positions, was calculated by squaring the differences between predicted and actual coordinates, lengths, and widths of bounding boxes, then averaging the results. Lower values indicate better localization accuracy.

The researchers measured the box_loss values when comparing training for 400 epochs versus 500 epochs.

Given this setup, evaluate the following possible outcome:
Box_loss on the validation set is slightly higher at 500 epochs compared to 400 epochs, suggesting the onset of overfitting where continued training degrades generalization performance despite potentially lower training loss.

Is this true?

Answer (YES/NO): YES